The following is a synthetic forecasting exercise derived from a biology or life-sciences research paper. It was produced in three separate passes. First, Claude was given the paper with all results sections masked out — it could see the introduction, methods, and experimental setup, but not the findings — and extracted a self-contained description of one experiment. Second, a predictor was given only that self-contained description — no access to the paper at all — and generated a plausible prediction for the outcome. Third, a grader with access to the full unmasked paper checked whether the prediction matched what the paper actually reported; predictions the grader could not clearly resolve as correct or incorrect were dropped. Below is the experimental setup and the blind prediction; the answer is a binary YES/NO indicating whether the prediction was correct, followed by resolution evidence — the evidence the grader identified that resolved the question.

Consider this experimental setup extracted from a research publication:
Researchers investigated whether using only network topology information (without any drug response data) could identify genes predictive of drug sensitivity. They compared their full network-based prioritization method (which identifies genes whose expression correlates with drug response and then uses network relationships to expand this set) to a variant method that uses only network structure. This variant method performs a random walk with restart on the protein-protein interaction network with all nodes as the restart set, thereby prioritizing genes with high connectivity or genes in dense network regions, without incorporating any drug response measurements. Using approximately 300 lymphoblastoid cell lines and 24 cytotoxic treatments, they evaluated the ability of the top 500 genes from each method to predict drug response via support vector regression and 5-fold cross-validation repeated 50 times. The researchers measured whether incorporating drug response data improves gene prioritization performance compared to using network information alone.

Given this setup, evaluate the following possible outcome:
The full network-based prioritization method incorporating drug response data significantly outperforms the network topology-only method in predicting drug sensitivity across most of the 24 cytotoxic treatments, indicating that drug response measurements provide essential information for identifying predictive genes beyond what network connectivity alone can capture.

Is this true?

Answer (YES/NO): YES